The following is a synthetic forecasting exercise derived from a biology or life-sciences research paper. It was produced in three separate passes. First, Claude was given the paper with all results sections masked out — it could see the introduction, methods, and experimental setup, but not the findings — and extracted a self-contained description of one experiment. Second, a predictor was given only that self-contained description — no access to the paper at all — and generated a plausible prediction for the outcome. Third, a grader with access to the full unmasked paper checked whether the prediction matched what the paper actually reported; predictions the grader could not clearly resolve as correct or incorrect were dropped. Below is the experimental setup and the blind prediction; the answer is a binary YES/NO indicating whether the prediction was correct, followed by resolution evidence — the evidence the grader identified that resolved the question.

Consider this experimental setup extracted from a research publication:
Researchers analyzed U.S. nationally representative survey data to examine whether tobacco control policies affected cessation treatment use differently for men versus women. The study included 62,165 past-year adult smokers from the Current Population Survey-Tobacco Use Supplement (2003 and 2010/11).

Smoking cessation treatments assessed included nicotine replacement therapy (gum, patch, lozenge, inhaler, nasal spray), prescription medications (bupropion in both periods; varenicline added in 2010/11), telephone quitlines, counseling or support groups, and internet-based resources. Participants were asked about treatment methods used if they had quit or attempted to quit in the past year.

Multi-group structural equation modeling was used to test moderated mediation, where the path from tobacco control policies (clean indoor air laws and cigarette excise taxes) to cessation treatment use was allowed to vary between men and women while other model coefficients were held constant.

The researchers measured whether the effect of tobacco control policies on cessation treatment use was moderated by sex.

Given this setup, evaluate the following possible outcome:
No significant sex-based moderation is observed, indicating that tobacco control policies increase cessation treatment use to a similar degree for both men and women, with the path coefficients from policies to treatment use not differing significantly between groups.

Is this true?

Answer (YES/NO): YES